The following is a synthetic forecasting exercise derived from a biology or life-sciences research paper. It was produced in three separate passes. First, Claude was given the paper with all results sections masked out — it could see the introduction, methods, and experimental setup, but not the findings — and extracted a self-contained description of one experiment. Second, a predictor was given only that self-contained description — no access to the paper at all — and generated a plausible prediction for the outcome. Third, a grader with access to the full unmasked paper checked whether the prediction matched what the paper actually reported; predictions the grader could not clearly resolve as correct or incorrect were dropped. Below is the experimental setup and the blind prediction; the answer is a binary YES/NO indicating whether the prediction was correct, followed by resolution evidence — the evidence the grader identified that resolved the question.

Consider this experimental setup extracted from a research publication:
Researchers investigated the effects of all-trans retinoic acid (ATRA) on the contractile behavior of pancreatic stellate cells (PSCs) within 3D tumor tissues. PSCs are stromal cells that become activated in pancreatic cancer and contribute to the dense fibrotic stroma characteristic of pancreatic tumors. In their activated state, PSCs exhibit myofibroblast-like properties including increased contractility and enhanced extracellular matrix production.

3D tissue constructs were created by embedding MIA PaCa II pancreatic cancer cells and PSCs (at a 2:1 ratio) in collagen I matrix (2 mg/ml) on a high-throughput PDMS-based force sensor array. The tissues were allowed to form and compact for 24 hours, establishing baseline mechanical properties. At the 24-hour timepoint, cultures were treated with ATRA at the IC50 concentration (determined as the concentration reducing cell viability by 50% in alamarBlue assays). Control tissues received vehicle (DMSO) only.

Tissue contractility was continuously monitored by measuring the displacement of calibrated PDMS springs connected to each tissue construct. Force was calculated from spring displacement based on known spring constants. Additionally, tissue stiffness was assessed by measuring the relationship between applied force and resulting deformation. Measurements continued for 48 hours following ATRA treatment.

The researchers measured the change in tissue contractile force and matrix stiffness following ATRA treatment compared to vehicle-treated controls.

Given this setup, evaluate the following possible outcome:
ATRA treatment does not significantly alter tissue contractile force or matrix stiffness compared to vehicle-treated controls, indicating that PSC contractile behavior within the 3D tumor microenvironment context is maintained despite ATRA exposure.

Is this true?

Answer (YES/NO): NO